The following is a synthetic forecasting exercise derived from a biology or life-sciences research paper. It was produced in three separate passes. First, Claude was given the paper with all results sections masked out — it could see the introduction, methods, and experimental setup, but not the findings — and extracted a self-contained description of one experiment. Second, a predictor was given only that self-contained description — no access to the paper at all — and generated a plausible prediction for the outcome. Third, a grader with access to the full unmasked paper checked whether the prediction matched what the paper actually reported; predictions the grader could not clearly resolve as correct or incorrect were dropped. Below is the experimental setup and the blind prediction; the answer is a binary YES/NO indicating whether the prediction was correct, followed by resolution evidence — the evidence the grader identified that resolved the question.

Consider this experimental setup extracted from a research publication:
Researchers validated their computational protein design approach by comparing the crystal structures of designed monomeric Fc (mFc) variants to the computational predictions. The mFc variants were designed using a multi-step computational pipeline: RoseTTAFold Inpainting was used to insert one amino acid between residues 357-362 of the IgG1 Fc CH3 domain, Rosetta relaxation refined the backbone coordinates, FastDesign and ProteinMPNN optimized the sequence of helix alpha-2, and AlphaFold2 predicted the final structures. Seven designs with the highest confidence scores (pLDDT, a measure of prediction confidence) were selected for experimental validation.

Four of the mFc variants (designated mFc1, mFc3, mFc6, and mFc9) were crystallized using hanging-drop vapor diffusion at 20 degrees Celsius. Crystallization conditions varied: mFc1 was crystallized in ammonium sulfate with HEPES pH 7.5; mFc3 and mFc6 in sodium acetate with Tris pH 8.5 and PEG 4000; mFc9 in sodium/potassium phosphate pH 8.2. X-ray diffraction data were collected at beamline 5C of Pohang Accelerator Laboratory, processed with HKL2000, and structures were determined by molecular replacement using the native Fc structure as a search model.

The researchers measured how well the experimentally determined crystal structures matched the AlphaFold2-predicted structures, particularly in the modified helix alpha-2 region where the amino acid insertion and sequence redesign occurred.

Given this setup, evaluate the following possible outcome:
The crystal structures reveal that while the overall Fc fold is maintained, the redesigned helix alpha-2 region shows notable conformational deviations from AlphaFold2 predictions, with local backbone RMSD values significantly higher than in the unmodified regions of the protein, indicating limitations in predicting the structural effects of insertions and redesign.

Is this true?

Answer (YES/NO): NO